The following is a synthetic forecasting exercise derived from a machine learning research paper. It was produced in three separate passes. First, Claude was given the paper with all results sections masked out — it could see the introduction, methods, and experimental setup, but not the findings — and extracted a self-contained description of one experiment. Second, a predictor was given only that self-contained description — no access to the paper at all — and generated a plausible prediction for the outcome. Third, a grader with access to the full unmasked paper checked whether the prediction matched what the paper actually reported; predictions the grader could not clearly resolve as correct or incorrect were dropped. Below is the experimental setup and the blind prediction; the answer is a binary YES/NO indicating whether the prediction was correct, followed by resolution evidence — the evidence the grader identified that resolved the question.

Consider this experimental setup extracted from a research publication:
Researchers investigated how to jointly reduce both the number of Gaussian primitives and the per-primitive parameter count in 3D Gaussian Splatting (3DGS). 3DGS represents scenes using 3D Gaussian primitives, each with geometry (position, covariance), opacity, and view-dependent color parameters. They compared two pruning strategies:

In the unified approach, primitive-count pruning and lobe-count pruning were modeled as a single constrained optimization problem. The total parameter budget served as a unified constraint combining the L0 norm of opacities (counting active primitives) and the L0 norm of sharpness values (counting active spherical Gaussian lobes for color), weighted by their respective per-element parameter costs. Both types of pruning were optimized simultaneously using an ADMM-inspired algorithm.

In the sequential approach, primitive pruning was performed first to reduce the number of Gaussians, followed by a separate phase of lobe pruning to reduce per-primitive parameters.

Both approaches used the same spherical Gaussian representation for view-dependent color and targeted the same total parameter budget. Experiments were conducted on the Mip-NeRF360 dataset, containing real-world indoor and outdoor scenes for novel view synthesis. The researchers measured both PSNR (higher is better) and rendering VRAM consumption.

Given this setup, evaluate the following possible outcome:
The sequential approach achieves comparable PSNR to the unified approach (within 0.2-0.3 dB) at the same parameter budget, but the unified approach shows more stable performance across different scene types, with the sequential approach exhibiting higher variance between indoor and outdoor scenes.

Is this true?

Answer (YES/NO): NO